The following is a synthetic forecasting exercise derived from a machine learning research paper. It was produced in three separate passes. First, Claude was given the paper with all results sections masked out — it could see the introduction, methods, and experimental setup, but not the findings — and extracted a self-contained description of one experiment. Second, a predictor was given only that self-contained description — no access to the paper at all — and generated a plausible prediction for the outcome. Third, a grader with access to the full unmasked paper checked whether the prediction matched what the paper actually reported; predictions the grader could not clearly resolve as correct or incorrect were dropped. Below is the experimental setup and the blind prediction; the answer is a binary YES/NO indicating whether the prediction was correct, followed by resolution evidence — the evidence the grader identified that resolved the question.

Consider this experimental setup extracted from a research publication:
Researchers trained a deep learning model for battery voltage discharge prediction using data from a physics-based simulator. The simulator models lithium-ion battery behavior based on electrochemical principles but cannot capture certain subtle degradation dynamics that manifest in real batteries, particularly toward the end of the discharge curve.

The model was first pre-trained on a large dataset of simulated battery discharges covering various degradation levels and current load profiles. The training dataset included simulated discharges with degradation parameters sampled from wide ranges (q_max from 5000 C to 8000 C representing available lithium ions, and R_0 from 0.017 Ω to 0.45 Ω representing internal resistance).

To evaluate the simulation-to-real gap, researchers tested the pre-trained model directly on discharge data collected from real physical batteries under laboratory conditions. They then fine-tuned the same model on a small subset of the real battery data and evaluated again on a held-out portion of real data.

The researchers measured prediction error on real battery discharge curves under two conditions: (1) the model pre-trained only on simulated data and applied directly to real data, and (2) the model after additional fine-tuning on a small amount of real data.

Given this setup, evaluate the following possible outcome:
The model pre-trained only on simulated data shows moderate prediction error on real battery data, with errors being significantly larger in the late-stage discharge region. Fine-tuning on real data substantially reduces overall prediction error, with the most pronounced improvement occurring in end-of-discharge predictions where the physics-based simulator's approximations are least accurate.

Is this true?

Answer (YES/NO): YES